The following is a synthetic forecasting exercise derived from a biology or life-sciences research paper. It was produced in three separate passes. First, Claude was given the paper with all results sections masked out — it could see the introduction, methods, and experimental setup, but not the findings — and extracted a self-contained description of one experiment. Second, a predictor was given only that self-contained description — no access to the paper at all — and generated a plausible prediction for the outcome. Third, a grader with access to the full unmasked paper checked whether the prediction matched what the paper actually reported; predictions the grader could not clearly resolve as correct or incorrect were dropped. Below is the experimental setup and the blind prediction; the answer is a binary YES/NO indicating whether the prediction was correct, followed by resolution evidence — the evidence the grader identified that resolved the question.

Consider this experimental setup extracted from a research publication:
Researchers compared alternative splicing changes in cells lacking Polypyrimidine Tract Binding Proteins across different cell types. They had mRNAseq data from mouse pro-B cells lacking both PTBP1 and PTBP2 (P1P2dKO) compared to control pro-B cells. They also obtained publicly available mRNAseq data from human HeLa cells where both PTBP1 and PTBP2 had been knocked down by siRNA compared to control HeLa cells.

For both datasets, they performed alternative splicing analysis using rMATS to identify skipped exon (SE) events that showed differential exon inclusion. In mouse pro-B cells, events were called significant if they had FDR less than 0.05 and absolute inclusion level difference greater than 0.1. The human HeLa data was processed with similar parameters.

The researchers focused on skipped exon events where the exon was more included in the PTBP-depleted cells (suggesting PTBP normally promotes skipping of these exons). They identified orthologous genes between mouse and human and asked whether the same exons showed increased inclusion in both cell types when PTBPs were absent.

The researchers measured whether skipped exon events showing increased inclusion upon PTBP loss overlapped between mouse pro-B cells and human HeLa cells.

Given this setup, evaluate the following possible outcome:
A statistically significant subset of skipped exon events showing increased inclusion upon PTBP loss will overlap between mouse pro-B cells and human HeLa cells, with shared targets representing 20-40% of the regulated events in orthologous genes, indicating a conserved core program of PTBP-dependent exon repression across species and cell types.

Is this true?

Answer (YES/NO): NO